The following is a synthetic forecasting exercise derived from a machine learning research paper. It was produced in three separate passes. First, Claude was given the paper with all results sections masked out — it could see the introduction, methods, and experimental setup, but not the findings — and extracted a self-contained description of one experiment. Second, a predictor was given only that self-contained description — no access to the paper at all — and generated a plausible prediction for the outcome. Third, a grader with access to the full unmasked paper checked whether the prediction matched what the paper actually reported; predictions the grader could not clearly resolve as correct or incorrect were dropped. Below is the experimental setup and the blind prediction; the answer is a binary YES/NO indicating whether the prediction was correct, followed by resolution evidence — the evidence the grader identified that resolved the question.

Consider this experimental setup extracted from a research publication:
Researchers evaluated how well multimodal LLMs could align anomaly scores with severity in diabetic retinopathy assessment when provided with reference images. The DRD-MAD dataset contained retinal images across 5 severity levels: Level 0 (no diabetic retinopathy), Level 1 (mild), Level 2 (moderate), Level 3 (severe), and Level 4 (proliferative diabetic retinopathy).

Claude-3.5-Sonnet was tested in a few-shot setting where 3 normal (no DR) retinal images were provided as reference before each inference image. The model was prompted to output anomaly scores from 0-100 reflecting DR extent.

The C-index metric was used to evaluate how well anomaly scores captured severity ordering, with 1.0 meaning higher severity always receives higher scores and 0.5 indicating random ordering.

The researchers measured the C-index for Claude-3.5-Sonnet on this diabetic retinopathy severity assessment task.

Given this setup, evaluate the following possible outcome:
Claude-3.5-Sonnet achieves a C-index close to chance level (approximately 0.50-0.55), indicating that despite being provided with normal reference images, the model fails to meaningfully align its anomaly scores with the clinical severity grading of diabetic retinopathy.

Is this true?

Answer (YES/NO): NO